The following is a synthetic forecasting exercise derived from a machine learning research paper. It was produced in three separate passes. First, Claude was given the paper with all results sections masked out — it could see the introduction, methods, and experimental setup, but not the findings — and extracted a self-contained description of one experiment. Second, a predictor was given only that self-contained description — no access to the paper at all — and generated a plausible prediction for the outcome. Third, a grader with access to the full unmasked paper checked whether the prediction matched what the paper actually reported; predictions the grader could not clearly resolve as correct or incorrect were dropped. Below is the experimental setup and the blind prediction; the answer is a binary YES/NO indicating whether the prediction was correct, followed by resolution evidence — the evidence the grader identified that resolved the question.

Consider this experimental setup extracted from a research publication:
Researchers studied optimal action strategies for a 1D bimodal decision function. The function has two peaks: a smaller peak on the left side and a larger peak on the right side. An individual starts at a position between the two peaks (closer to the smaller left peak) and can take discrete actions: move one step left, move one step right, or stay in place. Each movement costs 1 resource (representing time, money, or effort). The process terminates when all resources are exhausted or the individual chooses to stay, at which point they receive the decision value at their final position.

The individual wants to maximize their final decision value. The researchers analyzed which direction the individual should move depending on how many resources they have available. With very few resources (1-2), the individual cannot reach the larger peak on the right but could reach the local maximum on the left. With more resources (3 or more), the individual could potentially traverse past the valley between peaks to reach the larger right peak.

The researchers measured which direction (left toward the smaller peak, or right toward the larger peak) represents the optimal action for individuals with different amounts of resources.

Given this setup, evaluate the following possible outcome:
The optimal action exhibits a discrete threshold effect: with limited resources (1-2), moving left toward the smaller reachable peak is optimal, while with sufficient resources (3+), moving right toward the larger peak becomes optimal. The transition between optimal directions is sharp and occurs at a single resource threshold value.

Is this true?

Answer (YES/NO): YES